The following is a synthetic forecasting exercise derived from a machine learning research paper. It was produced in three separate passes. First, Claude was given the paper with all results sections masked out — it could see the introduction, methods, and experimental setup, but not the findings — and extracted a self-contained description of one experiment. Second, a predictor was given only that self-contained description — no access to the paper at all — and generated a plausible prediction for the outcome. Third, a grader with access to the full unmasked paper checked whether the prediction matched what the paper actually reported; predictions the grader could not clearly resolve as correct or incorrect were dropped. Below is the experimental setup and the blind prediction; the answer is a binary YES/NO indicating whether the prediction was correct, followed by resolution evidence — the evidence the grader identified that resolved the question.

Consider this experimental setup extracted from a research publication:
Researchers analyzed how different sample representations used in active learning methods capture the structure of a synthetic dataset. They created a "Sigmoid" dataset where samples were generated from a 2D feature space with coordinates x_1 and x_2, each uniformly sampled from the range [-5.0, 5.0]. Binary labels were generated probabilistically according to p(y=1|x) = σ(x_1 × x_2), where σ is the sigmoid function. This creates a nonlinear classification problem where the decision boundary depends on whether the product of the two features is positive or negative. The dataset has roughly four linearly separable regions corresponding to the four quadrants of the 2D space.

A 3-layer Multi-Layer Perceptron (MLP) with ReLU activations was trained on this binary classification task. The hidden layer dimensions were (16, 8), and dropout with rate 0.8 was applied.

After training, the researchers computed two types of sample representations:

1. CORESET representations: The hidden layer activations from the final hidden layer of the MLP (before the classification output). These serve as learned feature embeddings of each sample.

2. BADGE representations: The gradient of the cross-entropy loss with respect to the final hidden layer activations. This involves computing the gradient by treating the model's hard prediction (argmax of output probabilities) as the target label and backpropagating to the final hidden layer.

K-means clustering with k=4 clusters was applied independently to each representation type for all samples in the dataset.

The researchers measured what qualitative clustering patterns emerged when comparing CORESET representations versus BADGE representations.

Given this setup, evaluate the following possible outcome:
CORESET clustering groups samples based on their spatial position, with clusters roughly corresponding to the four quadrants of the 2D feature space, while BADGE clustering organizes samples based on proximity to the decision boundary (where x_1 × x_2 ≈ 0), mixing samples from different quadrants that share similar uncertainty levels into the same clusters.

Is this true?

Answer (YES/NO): NO